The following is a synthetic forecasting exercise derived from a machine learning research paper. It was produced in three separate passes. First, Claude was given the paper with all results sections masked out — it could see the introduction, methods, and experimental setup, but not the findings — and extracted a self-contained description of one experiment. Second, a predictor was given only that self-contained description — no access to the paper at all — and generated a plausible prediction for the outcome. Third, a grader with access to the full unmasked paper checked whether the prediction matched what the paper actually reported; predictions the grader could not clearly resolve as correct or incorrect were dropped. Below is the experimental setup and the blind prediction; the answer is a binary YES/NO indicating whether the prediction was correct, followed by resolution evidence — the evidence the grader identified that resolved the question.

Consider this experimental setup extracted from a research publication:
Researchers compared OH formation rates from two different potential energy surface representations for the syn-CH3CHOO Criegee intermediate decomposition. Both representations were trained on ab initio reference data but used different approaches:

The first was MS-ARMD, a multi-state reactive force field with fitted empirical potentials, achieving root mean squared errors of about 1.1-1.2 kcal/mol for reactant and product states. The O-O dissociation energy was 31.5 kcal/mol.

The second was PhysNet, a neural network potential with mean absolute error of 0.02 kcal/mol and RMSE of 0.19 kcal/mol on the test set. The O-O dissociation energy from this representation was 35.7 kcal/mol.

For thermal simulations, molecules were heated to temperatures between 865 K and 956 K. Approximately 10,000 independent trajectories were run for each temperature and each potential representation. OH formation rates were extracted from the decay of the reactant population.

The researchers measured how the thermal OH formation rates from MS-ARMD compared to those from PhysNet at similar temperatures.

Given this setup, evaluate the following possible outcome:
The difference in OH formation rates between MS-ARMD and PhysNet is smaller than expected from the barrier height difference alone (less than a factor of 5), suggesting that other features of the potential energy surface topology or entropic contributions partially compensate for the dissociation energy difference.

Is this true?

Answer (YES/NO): NO